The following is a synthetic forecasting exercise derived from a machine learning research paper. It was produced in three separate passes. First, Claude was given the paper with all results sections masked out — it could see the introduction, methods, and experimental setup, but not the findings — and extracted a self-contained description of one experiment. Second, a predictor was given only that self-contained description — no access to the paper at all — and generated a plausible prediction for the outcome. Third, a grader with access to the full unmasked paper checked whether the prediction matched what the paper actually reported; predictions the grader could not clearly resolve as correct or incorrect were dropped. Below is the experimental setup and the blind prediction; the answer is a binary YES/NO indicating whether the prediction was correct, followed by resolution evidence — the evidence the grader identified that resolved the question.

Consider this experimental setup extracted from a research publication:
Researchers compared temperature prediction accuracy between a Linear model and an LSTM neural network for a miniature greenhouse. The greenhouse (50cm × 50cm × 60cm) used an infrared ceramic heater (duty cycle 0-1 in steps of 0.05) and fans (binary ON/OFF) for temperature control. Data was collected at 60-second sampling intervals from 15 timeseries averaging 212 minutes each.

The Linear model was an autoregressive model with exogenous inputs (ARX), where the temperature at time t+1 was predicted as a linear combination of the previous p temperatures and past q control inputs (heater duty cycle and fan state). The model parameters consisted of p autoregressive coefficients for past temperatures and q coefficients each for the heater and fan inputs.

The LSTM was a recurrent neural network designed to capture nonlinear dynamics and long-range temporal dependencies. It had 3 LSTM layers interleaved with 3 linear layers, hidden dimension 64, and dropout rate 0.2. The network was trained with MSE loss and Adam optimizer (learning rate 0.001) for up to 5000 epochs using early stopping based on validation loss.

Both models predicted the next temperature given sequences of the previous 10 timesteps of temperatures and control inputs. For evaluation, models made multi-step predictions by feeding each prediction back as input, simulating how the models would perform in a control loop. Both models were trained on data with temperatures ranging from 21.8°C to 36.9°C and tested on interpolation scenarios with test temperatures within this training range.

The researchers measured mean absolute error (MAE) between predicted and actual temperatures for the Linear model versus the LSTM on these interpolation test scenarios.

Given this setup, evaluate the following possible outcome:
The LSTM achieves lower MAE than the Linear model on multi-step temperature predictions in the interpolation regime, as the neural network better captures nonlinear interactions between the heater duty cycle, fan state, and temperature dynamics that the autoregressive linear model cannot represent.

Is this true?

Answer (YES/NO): YES